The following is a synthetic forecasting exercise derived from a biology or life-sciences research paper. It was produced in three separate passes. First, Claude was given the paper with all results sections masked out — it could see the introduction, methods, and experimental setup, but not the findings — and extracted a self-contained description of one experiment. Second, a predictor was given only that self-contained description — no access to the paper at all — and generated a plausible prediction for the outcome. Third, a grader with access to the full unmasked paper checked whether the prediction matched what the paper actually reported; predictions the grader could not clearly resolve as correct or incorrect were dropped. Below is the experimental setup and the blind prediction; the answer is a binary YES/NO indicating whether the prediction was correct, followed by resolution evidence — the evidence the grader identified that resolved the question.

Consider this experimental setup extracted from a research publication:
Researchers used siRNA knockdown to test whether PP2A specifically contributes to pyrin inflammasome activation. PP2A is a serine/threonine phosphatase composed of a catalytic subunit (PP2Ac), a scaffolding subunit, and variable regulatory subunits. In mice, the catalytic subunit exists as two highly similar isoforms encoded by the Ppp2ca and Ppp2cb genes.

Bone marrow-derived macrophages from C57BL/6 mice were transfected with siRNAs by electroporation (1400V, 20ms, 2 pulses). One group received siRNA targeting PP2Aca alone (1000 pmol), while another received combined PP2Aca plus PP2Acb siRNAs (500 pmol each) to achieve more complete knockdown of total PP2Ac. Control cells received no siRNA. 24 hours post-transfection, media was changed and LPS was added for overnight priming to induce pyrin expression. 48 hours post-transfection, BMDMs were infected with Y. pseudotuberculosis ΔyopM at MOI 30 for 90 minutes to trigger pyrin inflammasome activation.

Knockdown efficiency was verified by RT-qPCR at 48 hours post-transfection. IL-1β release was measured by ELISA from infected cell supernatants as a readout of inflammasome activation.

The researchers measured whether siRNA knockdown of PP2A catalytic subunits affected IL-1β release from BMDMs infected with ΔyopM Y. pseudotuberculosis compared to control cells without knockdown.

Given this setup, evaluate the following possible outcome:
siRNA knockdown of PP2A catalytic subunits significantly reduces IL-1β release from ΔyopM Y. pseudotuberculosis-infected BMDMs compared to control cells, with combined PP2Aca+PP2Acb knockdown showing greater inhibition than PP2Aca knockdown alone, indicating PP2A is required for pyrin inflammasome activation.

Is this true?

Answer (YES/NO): YES